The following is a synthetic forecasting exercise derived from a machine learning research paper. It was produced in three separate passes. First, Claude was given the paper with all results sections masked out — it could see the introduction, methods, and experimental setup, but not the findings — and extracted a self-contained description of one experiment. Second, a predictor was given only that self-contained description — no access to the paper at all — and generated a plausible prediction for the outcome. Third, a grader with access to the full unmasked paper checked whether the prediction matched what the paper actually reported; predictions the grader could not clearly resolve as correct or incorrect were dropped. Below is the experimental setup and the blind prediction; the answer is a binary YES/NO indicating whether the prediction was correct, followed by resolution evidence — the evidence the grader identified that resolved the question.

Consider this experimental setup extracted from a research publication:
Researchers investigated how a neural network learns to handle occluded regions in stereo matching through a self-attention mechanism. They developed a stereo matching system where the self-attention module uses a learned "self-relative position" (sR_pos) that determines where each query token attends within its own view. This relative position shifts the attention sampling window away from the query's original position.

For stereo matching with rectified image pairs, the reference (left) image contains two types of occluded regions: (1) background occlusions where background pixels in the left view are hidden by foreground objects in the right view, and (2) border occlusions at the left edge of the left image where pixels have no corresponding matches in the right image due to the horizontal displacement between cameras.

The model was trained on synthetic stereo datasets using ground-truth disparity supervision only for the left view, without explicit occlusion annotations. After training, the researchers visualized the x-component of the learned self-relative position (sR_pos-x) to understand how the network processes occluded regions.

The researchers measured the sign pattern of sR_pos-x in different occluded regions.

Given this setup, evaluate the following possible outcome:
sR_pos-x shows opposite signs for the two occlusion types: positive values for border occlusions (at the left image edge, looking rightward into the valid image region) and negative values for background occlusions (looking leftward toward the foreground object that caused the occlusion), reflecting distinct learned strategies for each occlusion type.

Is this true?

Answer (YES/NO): YES